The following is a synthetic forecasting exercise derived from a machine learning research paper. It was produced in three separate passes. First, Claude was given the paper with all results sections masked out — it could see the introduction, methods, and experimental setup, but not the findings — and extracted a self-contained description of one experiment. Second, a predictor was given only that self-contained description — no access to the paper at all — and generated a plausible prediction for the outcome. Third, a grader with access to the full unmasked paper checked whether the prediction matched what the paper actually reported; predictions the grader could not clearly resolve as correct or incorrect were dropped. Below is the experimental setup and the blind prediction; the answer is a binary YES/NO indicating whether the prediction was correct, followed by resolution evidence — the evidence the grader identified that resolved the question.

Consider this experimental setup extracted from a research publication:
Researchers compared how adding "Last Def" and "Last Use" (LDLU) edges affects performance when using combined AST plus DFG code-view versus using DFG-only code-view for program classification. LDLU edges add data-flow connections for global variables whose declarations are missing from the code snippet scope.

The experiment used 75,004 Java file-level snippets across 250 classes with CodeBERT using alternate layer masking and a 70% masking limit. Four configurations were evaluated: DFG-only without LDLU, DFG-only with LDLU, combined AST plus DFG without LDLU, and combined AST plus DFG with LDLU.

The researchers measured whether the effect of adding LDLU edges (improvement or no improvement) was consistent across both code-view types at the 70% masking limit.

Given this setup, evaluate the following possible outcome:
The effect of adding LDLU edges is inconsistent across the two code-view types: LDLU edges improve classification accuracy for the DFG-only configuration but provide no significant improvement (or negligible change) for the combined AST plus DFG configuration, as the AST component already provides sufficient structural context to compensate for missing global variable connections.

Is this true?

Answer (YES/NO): NO